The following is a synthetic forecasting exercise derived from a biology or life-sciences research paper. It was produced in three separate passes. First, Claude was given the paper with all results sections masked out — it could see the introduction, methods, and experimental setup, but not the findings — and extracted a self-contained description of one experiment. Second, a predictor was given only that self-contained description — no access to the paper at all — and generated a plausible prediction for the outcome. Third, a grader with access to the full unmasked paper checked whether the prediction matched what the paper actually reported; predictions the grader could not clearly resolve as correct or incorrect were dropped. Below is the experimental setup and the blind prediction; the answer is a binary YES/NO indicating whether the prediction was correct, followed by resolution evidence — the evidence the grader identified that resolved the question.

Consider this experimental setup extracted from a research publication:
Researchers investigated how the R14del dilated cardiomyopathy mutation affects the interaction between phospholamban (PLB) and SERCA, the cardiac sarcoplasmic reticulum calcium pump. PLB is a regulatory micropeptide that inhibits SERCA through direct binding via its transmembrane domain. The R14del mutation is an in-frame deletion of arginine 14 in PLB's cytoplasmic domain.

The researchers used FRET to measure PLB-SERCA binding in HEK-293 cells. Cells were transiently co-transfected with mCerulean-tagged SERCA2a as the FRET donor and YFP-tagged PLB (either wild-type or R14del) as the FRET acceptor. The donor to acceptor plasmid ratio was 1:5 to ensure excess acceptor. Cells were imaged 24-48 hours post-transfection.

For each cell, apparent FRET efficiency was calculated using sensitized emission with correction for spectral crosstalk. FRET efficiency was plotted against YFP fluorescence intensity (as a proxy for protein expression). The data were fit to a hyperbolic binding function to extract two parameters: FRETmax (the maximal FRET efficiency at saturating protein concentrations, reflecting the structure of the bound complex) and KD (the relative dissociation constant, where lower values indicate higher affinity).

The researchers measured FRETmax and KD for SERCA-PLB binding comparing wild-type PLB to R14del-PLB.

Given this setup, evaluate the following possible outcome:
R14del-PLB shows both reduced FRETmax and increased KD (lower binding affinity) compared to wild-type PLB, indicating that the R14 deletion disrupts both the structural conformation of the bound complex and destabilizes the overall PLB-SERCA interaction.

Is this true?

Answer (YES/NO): NO